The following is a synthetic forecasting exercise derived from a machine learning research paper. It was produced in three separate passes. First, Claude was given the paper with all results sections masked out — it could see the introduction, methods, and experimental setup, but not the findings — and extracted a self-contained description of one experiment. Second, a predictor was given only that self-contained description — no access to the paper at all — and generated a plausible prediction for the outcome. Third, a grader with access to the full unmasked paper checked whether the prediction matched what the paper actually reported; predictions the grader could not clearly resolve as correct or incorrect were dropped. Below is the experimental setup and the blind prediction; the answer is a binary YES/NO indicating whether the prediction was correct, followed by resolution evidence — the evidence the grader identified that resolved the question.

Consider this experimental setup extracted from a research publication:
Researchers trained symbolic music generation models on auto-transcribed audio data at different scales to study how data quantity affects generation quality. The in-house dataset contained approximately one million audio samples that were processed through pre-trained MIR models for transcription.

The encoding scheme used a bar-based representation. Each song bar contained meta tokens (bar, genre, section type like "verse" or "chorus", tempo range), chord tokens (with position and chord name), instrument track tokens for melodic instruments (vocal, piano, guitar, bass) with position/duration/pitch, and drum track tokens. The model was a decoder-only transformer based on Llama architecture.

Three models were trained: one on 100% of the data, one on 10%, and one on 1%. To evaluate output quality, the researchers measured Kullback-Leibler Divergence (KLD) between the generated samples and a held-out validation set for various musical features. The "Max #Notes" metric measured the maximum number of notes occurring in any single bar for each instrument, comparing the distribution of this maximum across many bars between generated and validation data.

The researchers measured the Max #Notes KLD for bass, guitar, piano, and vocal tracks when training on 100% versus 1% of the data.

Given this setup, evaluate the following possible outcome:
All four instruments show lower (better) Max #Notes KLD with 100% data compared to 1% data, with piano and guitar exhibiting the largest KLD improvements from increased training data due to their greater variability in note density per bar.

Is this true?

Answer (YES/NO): NO